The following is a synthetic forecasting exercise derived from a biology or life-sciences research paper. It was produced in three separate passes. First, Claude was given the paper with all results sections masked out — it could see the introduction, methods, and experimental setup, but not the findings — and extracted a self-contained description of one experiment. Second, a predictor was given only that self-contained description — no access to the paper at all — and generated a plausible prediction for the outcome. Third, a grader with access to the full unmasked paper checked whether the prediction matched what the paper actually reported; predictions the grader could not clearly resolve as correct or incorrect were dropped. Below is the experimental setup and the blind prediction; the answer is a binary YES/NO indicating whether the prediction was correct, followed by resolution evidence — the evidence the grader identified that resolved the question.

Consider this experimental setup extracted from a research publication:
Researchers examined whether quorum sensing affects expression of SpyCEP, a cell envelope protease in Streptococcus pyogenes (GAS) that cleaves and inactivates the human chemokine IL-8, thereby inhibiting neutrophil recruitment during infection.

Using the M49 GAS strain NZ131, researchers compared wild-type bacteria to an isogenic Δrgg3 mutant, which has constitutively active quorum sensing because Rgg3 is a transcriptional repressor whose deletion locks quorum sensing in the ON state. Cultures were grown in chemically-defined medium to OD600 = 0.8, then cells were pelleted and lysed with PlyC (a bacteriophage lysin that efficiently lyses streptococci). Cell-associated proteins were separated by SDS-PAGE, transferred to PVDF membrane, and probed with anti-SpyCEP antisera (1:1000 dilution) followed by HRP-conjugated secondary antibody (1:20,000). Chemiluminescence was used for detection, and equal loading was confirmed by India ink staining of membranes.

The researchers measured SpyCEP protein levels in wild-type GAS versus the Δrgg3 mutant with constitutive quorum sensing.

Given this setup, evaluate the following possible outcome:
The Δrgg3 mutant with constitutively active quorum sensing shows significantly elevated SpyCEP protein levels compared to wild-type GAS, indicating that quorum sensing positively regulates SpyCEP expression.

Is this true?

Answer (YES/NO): NO